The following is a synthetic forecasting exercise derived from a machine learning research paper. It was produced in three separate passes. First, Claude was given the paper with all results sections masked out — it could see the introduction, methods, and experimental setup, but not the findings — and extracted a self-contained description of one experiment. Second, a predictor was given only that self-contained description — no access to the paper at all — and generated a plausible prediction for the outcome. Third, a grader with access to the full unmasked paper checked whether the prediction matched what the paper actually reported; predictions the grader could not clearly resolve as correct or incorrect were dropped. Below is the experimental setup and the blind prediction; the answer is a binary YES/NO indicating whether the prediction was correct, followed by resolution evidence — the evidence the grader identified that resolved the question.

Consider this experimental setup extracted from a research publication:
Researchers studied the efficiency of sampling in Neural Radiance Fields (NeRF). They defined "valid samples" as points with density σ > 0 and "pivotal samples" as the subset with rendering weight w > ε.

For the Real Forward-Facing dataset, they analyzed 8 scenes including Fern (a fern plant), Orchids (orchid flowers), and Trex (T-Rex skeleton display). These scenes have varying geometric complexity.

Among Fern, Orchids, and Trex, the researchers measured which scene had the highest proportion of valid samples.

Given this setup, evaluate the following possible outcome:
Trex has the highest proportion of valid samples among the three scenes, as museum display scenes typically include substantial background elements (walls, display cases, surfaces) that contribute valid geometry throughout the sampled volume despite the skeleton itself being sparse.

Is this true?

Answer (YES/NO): NO